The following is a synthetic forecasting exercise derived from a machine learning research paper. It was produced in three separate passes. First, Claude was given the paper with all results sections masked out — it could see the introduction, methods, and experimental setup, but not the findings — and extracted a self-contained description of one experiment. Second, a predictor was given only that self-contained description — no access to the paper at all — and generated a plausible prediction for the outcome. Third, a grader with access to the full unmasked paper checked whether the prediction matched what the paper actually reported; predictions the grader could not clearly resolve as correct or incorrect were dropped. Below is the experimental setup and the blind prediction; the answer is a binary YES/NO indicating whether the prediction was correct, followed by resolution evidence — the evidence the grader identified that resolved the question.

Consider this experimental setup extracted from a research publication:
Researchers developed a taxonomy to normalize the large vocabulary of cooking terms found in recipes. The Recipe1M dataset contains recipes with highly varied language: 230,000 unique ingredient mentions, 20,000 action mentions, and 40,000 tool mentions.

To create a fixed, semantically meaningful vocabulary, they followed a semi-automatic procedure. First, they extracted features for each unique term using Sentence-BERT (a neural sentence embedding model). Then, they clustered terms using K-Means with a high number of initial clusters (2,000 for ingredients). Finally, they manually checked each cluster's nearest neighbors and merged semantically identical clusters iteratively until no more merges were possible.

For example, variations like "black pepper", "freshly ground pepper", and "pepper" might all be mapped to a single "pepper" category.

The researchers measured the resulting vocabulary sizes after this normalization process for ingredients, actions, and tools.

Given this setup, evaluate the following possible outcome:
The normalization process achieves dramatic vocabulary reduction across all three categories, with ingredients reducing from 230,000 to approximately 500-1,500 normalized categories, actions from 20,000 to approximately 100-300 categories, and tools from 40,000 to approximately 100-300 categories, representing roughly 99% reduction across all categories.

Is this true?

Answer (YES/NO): NO